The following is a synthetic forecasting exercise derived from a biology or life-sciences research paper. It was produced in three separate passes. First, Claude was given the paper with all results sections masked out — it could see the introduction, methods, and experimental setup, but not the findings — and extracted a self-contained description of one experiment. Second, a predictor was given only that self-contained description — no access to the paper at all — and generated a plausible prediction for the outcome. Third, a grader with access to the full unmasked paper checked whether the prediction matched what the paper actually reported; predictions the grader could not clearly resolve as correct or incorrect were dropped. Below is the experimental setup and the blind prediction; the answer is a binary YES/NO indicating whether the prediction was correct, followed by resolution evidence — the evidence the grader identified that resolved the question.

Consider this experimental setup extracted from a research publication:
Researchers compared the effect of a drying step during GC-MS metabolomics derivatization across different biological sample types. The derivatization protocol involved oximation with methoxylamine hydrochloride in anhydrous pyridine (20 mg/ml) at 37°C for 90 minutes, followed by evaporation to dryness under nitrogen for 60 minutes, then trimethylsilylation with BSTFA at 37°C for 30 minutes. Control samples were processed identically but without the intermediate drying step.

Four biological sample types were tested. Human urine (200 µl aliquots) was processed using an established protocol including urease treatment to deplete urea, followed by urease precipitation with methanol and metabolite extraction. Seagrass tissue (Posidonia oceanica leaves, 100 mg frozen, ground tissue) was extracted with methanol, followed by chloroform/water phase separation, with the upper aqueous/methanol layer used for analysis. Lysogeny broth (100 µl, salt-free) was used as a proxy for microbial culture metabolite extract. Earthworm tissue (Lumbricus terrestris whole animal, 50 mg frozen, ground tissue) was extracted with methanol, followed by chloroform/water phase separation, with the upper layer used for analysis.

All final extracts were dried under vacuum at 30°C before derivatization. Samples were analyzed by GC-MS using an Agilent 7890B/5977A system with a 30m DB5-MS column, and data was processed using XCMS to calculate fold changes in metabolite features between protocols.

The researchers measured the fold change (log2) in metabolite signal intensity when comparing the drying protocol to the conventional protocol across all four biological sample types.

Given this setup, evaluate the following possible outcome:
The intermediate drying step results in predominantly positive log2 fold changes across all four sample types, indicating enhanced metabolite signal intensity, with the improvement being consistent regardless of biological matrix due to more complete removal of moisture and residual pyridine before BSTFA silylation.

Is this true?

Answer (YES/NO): YES